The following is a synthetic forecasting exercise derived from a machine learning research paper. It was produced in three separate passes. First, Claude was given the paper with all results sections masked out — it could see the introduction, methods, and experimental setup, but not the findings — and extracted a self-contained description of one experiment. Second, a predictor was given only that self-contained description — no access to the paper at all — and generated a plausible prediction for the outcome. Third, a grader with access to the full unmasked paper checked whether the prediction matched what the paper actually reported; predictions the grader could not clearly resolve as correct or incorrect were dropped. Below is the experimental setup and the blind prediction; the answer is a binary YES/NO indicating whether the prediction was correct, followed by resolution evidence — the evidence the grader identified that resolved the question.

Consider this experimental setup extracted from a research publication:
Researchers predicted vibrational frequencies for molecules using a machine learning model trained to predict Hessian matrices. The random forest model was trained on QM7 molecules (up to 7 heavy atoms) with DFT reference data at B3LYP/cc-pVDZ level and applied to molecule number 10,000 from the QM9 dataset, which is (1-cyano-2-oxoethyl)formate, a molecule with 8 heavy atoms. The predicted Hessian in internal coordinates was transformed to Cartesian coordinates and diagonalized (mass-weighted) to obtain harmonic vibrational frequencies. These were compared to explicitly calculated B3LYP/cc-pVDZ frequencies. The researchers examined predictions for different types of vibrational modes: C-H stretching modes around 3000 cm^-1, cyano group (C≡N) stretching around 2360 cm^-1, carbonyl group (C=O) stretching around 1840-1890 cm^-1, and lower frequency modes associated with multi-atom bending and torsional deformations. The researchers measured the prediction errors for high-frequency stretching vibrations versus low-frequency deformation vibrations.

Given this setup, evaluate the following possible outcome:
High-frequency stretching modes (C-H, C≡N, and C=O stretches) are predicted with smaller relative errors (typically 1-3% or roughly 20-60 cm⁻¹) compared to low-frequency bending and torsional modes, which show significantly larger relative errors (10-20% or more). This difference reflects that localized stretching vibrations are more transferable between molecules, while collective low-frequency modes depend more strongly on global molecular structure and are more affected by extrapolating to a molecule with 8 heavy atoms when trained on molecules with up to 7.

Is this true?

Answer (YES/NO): NO